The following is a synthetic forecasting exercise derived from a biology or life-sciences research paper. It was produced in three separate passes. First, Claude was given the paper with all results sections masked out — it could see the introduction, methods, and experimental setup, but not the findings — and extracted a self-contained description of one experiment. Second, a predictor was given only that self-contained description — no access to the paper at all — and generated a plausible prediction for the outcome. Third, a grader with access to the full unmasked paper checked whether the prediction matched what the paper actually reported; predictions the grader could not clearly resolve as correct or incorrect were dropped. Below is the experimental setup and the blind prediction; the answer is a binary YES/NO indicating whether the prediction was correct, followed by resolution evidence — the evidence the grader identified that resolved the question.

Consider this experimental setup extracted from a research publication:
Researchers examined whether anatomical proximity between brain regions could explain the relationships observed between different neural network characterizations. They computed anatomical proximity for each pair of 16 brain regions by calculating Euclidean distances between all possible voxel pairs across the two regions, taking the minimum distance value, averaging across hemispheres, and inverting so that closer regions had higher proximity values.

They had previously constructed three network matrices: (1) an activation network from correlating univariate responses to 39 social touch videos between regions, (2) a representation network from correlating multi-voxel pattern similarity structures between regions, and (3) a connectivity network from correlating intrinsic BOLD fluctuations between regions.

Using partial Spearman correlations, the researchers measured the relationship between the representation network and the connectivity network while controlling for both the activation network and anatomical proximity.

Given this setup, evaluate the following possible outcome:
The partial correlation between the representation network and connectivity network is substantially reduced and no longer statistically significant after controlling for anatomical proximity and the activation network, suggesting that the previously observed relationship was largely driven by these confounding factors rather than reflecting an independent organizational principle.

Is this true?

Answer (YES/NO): YES